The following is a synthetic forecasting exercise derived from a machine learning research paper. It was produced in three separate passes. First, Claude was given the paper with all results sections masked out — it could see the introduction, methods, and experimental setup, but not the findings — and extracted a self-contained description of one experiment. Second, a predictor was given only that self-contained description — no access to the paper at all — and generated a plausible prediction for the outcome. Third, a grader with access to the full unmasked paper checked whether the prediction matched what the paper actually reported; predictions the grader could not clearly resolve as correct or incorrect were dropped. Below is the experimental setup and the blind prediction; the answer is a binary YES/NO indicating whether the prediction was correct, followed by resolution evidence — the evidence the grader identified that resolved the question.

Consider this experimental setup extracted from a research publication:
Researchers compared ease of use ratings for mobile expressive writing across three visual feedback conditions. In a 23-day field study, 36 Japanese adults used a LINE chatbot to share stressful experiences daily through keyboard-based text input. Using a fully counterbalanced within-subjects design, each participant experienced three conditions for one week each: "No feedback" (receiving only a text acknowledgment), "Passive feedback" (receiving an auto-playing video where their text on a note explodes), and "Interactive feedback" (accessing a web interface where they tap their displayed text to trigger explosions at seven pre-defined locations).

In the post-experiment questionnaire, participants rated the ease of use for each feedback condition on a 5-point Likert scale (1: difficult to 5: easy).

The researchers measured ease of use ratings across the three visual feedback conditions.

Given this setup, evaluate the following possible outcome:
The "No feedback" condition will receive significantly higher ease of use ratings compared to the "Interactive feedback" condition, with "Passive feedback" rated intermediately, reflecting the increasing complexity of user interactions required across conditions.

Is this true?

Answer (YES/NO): NO